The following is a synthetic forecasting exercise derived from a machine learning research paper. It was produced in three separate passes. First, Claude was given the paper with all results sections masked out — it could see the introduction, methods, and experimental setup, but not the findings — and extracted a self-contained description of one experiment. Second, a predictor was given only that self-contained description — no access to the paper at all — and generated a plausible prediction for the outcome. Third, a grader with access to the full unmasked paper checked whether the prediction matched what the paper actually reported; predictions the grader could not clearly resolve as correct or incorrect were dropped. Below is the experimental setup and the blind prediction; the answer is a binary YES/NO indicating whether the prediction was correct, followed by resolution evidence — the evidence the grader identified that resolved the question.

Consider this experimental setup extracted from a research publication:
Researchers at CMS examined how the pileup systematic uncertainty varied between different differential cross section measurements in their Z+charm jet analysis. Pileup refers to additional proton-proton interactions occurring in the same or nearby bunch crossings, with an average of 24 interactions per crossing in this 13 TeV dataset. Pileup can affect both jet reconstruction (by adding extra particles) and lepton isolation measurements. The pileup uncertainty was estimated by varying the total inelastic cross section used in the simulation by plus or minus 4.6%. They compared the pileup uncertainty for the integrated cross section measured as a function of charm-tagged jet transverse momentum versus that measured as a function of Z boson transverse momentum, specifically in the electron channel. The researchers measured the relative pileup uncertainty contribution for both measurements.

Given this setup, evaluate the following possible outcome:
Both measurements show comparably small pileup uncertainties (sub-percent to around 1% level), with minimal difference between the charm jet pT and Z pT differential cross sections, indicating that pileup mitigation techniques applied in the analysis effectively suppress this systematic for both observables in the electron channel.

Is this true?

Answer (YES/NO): NO